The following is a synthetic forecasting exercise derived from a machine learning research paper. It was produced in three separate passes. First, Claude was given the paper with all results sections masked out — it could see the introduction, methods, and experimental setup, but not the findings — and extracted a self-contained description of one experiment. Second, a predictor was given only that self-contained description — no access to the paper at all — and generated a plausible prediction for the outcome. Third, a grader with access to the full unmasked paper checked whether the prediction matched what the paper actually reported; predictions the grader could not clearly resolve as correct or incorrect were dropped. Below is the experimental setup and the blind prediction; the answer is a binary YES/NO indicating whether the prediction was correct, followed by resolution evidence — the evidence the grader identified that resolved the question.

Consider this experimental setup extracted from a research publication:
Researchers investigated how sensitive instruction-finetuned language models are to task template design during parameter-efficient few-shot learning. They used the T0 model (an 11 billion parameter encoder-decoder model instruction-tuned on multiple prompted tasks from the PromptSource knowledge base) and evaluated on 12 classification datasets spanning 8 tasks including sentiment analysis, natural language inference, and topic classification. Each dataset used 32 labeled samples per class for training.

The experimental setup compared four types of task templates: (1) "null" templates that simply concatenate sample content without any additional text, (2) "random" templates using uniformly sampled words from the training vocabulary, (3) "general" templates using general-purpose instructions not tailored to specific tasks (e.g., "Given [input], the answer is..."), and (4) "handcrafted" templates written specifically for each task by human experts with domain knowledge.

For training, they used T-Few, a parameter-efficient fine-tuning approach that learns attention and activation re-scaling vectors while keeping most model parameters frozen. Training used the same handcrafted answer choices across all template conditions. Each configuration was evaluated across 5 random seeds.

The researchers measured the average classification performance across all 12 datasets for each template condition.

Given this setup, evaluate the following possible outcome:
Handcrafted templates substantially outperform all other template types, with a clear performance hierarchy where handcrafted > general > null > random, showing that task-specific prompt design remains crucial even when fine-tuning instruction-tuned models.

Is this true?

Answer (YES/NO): NO